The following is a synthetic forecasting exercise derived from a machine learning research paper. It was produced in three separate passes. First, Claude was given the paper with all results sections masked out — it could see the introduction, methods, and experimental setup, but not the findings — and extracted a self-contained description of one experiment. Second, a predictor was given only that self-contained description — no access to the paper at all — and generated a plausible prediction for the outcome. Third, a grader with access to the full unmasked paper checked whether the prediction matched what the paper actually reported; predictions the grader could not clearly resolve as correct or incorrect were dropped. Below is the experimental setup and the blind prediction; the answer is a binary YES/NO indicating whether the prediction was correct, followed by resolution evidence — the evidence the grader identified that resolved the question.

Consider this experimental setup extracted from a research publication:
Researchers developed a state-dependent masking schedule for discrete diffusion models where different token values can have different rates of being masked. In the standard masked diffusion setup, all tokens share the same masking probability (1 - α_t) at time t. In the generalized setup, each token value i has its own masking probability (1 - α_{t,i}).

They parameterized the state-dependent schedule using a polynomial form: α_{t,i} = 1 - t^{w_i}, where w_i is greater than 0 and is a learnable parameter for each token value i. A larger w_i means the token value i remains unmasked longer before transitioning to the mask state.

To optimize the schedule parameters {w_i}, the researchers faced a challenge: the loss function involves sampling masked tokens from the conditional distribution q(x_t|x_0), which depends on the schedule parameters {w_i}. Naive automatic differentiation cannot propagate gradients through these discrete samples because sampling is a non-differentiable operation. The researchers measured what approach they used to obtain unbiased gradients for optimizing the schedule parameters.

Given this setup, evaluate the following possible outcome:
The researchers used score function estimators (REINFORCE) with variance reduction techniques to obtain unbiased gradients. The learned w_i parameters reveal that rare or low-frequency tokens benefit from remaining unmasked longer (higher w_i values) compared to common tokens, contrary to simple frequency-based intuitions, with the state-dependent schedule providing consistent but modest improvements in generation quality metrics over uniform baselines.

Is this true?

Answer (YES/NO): NO